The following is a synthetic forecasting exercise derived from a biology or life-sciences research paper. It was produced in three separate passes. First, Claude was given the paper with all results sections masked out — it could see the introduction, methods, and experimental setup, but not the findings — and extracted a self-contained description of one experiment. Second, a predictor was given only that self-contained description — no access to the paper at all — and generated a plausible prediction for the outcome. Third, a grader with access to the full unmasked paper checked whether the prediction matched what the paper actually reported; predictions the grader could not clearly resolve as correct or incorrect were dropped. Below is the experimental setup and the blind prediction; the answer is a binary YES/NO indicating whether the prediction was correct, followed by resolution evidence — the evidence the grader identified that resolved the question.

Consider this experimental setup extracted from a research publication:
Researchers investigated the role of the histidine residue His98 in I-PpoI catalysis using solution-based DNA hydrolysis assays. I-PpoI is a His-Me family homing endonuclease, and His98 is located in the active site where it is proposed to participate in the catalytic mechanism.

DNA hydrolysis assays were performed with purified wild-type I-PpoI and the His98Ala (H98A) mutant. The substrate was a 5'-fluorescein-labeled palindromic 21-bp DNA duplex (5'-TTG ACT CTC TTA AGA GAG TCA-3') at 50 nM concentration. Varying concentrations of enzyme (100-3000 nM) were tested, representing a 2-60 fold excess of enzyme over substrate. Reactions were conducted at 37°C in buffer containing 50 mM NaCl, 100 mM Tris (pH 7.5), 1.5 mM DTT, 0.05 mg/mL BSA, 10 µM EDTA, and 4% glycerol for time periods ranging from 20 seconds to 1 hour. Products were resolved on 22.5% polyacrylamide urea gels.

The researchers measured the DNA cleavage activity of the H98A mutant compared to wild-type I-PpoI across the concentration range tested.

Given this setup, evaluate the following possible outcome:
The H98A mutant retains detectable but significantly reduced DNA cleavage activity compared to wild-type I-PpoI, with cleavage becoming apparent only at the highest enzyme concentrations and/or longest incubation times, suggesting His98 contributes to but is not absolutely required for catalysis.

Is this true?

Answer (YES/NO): YES